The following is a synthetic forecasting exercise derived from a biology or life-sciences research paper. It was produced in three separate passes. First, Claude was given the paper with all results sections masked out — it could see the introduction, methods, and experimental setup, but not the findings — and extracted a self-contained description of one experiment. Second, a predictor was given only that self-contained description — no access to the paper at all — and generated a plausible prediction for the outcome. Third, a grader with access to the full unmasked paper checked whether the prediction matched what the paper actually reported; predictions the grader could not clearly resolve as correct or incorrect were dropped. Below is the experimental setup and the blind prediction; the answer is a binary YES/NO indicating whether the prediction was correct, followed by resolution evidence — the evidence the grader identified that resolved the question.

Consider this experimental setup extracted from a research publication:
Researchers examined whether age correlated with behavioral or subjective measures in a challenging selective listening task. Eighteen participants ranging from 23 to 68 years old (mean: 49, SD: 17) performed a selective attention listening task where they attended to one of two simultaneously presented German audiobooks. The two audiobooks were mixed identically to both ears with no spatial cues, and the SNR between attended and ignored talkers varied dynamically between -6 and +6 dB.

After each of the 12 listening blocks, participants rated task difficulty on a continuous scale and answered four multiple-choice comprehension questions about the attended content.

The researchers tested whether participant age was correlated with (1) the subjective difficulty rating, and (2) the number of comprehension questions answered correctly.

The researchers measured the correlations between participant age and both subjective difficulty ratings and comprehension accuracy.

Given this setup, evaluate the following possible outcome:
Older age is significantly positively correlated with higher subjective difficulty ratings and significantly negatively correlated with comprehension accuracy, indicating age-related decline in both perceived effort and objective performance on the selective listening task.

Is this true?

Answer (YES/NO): NO